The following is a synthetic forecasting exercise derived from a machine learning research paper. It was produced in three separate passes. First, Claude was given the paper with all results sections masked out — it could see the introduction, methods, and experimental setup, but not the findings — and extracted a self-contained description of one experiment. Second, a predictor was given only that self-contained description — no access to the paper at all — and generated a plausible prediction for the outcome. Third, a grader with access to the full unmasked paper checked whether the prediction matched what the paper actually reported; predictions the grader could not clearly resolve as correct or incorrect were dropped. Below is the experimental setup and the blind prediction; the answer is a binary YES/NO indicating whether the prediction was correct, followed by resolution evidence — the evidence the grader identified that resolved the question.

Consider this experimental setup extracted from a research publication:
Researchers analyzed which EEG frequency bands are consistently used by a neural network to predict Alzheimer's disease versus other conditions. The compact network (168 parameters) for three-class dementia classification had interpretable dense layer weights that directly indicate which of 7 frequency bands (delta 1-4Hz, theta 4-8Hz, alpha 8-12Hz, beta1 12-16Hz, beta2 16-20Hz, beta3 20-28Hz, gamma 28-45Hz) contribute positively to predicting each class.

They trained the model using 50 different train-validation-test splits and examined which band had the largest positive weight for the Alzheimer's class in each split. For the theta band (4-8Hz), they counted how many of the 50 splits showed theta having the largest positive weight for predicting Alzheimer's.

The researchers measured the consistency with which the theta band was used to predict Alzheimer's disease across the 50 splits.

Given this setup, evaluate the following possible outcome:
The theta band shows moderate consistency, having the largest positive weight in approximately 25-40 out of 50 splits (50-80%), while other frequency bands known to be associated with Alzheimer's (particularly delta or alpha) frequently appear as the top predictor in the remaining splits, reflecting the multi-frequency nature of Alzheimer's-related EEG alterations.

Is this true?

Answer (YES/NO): NO